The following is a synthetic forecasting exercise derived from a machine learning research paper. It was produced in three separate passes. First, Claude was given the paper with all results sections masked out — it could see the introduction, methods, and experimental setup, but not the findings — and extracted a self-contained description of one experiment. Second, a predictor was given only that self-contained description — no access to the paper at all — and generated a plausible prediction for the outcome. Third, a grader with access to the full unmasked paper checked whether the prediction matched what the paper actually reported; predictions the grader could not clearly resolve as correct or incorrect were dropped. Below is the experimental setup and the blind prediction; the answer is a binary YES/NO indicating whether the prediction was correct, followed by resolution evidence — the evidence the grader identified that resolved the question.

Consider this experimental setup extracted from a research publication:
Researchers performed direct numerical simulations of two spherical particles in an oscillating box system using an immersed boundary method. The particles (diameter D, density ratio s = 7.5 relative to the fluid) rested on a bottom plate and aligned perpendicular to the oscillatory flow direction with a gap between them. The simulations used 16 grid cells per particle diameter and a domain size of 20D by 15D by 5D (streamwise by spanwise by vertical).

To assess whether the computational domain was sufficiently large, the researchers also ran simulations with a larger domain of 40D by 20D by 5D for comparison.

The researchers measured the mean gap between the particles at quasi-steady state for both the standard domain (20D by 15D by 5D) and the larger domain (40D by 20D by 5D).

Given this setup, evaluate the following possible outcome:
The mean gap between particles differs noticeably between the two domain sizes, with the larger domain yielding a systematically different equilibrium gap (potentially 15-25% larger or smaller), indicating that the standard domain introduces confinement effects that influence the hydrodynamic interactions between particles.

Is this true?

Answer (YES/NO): NO